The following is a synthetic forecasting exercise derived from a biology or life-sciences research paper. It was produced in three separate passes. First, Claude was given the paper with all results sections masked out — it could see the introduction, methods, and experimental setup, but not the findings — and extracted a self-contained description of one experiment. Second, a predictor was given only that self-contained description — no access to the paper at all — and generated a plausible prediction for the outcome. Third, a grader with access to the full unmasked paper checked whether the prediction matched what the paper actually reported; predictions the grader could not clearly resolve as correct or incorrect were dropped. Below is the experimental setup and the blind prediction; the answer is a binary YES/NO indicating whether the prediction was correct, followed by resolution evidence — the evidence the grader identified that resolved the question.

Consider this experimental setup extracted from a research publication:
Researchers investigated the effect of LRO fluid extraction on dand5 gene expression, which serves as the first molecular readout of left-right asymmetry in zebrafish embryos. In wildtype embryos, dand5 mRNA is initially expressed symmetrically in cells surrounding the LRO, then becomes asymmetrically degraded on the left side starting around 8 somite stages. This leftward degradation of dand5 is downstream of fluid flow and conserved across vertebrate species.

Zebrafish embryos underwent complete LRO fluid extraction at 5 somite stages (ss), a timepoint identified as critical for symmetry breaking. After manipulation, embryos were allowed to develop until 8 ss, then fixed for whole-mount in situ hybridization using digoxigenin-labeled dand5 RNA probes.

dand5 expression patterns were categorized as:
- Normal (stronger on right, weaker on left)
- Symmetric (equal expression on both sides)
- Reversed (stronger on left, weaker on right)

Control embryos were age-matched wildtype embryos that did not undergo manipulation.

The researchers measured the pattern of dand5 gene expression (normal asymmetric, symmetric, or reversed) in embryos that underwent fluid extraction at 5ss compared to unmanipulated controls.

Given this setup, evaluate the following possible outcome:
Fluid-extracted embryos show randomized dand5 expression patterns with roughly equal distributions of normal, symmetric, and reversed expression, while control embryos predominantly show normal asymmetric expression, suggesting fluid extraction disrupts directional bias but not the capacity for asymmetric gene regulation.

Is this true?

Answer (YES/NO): NO